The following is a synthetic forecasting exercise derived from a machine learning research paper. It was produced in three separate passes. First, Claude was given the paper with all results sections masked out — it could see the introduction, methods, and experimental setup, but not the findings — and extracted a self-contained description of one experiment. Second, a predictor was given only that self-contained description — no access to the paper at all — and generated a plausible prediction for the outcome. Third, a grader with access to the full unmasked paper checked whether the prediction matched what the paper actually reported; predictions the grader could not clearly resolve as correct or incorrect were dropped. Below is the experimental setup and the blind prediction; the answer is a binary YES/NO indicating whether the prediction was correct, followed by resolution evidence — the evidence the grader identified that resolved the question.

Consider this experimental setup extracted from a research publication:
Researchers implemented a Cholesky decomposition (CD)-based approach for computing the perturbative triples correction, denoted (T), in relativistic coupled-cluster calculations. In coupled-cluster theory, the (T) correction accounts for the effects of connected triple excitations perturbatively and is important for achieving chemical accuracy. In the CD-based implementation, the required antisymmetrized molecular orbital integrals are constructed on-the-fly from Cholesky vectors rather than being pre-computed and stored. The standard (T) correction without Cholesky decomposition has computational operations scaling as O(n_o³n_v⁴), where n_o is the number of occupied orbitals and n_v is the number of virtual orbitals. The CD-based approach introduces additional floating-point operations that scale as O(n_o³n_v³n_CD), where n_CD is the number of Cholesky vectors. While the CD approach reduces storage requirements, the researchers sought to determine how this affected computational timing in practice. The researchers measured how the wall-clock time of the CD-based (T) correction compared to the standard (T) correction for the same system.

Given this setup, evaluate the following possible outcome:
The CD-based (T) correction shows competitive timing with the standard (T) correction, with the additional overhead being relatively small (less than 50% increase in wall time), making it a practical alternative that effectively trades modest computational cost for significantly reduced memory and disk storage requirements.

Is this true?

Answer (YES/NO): NO